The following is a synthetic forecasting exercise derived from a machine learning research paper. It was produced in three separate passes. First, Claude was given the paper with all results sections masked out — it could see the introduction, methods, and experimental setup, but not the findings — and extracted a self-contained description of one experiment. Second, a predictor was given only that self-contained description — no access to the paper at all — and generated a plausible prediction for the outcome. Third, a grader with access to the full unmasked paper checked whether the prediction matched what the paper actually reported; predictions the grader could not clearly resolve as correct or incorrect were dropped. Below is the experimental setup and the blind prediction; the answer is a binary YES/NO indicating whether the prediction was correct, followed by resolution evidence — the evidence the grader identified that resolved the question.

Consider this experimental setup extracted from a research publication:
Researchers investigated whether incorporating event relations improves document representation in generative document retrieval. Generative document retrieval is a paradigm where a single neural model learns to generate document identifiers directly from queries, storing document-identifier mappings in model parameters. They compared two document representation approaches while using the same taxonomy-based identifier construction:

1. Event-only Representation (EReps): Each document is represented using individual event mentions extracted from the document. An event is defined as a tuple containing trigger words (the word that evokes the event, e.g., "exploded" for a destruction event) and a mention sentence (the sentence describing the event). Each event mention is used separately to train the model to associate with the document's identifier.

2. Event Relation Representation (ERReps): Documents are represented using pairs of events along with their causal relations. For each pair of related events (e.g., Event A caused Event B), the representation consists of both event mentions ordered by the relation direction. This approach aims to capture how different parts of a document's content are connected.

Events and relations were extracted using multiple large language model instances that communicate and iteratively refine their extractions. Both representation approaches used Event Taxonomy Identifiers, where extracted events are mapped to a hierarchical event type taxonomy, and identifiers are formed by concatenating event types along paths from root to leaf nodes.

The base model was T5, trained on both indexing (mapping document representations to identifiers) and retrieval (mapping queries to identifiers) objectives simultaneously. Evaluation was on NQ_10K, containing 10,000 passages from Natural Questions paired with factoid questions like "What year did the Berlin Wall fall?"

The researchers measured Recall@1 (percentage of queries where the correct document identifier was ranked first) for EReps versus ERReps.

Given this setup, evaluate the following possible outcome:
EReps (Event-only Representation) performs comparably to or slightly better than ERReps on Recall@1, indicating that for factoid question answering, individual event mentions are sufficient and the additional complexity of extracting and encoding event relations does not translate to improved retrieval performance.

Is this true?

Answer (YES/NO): NO